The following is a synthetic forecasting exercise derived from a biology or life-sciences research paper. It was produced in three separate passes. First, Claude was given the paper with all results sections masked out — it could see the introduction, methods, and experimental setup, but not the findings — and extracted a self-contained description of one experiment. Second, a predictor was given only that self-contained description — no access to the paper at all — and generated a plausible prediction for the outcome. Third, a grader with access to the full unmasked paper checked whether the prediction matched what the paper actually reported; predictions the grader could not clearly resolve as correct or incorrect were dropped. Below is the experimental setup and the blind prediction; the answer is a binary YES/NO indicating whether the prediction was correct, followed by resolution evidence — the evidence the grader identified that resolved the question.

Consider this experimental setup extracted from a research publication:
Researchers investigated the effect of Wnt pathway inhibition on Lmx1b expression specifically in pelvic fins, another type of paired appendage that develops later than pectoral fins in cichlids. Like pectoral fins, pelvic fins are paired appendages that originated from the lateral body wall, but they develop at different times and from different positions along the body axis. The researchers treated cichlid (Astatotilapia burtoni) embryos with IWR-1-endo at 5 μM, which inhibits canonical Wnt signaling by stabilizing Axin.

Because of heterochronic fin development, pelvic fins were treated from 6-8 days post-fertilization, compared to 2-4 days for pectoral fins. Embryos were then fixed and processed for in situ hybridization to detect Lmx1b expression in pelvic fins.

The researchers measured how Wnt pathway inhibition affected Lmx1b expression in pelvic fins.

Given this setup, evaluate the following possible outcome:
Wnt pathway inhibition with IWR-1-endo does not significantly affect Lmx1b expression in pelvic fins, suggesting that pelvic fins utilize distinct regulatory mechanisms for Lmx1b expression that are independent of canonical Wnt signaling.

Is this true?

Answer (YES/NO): NO